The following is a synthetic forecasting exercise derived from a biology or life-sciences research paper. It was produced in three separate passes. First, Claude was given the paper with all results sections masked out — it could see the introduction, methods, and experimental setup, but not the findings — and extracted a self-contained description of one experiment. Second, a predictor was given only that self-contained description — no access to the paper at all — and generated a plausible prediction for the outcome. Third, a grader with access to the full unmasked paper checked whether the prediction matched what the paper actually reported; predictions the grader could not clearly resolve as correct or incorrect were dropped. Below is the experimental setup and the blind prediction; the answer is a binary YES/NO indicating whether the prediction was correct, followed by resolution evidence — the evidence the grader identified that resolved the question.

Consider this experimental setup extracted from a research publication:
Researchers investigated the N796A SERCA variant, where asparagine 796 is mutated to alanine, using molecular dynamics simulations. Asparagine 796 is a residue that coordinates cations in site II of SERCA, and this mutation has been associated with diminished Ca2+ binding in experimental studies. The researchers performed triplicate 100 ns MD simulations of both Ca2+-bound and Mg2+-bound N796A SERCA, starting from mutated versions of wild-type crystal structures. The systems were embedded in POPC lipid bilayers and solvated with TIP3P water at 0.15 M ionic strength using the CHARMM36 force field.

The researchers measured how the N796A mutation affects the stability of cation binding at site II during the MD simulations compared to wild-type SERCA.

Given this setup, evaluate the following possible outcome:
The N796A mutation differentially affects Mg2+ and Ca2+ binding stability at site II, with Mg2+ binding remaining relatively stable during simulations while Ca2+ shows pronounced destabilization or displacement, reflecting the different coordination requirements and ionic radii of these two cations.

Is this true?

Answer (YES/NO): NO